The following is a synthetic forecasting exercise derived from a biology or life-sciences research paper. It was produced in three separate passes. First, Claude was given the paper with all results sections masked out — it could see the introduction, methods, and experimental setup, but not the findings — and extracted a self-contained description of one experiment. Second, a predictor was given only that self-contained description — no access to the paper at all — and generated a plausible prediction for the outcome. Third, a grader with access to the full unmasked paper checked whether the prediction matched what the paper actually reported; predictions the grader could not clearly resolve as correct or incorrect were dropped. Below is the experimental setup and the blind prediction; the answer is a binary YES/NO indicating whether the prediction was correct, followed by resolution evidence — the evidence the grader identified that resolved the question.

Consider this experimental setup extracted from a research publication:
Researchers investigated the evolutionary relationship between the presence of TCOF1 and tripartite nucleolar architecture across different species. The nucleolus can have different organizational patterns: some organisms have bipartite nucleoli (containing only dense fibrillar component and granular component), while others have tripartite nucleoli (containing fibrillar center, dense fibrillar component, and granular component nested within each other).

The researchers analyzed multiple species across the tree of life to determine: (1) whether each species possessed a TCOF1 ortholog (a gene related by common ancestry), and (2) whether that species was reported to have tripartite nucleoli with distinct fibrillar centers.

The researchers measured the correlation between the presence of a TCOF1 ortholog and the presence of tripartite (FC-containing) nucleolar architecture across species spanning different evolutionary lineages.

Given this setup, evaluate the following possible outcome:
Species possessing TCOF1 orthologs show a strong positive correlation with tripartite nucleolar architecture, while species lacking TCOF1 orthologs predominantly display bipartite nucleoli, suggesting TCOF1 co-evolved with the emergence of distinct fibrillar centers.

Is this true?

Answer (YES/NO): YES